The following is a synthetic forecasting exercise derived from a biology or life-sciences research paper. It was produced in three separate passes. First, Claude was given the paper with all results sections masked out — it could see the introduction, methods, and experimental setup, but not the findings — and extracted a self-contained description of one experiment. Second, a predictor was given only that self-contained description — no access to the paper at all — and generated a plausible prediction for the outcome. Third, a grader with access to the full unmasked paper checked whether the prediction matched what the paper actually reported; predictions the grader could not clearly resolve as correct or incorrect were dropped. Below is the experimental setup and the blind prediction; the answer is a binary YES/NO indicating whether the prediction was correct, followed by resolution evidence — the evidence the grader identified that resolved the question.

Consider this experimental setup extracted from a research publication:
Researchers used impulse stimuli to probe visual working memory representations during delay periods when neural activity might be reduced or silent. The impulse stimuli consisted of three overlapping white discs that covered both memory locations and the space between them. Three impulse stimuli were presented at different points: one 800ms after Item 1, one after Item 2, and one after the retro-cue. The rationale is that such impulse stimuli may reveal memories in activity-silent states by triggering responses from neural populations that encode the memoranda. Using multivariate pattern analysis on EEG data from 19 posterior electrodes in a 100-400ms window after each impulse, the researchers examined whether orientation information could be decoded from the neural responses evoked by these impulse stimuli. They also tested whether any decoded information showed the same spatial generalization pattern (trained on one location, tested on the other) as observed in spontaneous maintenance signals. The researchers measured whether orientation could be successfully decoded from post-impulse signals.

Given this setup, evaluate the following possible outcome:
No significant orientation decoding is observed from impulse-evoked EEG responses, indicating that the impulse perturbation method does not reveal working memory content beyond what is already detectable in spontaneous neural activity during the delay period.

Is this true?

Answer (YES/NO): NO